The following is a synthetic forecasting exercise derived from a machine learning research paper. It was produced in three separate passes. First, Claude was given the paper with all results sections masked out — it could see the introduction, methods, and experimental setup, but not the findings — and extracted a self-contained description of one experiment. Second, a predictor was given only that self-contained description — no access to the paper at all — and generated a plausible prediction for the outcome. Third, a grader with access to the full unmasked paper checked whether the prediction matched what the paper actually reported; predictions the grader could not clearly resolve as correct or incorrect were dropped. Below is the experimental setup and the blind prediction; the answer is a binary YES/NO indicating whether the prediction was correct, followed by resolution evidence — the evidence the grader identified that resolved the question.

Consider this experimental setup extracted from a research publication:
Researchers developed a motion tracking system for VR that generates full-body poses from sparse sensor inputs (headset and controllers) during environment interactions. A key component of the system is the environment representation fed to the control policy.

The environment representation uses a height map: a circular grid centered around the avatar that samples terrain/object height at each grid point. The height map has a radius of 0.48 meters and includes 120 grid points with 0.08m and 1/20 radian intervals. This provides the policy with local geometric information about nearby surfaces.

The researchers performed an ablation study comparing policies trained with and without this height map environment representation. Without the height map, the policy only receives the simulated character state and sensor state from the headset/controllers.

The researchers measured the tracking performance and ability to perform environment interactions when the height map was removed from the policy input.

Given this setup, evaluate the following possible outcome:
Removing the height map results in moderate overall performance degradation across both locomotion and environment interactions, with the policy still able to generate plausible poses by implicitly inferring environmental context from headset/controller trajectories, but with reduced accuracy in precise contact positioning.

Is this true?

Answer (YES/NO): NO